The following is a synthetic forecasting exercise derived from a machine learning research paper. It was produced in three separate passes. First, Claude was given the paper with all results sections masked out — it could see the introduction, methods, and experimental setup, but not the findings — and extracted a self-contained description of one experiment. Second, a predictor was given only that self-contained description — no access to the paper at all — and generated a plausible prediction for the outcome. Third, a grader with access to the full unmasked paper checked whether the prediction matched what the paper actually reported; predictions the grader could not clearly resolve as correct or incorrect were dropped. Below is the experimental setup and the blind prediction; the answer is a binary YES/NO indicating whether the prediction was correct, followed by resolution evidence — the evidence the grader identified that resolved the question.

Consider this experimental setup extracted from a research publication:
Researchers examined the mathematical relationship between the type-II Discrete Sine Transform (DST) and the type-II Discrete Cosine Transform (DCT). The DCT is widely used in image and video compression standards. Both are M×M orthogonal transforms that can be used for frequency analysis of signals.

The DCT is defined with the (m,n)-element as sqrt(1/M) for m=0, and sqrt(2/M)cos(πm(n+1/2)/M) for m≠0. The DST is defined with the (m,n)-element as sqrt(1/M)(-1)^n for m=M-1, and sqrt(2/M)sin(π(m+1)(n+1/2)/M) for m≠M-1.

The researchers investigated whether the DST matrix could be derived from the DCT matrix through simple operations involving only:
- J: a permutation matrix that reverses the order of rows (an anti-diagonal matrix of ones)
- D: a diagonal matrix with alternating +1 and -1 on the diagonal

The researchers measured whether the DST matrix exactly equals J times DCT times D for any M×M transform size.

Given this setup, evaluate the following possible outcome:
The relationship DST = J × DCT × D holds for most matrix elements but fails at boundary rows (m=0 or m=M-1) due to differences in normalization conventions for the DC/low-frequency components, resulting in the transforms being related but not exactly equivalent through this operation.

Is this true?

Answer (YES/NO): NO